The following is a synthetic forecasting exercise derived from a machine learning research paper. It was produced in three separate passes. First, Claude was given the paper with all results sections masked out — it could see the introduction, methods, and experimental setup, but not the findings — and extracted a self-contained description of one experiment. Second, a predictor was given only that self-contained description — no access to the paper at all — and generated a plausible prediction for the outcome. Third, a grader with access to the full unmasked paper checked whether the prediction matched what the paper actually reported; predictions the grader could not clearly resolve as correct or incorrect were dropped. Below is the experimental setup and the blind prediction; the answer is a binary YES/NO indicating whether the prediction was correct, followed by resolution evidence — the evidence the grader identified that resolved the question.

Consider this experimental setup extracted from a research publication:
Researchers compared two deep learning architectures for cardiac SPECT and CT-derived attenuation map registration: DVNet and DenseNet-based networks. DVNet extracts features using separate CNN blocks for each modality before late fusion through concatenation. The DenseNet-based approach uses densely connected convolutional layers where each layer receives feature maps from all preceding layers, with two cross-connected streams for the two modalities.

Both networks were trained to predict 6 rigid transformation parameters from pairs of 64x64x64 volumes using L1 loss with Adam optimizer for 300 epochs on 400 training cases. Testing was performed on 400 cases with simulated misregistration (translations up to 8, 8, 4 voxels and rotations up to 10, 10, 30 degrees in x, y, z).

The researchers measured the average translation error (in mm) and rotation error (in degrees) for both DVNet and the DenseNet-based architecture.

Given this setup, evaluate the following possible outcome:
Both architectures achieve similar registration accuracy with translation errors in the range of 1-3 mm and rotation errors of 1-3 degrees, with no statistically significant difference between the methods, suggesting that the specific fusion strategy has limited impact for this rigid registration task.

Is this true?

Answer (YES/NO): NO